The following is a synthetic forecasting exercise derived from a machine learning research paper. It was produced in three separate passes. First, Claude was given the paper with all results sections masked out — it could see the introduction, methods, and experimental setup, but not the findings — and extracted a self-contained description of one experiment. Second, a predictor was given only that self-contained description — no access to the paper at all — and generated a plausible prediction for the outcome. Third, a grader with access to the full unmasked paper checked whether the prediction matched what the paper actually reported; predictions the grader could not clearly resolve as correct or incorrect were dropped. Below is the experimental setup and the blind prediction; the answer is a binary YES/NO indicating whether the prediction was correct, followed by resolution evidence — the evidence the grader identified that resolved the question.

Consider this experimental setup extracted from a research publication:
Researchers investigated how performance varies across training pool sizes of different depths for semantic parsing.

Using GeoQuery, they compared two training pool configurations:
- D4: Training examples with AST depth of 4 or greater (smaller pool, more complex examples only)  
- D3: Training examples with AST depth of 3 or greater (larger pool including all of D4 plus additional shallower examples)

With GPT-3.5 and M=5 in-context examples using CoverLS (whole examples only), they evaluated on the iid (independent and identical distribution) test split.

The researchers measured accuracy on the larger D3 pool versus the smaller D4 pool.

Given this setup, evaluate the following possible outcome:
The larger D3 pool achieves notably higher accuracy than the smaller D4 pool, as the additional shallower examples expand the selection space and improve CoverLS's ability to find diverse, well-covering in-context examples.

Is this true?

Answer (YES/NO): YES